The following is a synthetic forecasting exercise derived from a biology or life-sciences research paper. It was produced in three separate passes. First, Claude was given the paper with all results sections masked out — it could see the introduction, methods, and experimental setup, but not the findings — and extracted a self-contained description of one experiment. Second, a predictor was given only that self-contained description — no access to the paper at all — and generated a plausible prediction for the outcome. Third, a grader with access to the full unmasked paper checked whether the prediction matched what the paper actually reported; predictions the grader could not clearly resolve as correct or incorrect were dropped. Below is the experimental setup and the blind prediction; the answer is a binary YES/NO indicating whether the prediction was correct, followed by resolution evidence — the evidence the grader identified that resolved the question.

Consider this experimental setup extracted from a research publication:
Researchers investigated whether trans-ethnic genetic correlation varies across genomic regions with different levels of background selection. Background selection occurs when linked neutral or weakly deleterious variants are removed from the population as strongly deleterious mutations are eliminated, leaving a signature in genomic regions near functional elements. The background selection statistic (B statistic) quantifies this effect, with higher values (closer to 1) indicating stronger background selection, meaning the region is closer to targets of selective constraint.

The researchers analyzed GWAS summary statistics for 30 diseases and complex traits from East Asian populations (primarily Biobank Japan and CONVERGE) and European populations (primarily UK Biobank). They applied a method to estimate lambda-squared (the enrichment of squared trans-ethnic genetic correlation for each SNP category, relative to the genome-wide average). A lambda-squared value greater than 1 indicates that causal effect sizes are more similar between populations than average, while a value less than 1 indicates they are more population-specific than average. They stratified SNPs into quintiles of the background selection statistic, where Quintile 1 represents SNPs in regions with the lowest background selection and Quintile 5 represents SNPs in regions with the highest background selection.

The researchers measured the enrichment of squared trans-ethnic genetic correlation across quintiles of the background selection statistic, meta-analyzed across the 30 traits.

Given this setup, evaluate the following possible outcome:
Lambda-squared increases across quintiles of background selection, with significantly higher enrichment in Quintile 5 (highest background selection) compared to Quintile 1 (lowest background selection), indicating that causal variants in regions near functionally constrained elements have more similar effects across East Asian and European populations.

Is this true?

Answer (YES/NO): NO